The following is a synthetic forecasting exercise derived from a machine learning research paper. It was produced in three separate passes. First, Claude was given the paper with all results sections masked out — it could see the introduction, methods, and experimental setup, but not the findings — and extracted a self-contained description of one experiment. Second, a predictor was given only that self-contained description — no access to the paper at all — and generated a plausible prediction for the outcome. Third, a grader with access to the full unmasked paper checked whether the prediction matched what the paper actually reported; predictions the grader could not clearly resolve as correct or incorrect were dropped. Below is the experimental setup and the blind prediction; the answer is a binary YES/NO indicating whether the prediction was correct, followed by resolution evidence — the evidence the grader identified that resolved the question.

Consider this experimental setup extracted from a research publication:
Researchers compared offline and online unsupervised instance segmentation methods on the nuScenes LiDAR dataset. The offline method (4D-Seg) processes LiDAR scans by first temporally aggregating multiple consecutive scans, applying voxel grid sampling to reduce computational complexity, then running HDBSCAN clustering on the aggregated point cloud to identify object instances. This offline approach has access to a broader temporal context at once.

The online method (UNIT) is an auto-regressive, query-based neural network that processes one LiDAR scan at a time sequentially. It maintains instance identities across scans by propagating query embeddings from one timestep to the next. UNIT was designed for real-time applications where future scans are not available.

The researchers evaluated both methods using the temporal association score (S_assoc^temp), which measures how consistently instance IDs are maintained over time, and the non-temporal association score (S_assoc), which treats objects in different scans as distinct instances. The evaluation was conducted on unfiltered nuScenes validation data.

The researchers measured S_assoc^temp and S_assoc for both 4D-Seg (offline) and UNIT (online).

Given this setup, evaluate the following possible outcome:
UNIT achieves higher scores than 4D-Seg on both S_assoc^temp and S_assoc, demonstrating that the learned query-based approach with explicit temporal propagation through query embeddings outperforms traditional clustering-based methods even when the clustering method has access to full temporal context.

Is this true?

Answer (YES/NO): NO